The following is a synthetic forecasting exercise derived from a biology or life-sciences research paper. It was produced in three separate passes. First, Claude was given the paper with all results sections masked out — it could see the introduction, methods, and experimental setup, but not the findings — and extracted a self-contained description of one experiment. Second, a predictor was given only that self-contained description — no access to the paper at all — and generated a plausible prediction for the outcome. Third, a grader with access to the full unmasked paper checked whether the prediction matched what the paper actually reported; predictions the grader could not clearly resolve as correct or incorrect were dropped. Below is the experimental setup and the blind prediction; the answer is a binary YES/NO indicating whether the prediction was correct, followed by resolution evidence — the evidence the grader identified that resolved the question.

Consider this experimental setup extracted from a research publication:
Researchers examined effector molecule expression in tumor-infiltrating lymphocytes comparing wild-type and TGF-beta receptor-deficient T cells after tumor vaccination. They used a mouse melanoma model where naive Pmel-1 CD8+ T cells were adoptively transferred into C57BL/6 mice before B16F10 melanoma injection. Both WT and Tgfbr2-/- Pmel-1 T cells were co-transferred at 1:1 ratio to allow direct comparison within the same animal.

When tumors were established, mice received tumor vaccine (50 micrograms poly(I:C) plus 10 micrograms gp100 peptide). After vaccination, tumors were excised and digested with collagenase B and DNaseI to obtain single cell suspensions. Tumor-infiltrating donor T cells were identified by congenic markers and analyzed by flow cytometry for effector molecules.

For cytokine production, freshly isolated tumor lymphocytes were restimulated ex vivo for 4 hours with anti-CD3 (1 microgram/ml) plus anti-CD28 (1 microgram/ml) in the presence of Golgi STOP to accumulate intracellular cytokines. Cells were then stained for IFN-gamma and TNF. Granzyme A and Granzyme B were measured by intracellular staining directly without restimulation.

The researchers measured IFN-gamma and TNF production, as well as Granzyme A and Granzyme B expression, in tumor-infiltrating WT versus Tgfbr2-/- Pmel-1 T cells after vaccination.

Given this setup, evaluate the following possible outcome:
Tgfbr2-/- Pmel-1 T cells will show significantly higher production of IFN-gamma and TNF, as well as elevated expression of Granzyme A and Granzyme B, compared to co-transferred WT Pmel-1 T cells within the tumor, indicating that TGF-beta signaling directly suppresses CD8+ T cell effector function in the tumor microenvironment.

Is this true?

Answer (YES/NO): NO